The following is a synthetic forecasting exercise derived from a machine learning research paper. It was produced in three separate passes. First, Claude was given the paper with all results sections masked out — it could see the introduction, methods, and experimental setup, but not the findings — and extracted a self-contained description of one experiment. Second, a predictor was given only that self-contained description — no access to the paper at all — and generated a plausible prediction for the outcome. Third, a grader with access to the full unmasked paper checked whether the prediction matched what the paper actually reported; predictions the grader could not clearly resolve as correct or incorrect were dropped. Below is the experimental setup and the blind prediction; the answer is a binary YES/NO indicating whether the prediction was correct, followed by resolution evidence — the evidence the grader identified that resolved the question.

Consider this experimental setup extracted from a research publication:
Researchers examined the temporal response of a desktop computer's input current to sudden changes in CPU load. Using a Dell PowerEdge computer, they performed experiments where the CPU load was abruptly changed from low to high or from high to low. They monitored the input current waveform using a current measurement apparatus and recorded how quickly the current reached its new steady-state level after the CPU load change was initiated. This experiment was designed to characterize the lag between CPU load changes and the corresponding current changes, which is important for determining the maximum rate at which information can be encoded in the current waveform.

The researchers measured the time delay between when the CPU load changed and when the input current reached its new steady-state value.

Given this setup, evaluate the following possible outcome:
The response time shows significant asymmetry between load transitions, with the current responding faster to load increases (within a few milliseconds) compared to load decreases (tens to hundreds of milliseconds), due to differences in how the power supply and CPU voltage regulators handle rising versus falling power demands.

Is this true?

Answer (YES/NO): NO